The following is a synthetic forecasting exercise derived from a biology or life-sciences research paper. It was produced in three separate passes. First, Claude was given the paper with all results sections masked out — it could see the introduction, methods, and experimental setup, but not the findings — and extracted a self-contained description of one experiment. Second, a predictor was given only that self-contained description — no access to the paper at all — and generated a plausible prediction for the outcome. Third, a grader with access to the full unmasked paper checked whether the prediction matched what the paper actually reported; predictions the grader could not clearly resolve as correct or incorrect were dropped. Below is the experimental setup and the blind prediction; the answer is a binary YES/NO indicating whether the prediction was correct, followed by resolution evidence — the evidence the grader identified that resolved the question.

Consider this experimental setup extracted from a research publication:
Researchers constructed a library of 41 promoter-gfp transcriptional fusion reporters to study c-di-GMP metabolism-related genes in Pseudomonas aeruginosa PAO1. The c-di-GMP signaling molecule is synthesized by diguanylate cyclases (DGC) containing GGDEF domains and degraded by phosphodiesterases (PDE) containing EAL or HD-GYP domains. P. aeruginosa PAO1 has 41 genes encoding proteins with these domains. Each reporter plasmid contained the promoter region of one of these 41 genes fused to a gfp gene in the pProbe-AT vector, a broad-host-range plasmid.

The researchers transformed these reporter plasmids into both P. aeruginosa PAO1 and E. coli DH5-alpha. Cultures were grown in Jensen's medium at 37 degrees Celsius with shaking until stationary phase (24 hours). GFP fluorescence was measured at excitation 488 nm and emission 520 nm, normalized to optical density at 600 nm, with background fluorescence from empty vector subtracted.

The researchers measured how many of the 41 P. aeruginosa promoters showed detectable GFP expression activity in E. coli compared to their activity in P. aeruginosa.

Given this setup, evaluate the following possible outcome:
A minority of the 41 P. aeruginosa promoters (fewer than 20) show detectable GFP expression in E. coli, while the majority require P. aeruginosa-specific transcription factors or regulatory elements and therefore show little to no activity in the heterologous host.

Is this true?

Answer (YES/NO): NO